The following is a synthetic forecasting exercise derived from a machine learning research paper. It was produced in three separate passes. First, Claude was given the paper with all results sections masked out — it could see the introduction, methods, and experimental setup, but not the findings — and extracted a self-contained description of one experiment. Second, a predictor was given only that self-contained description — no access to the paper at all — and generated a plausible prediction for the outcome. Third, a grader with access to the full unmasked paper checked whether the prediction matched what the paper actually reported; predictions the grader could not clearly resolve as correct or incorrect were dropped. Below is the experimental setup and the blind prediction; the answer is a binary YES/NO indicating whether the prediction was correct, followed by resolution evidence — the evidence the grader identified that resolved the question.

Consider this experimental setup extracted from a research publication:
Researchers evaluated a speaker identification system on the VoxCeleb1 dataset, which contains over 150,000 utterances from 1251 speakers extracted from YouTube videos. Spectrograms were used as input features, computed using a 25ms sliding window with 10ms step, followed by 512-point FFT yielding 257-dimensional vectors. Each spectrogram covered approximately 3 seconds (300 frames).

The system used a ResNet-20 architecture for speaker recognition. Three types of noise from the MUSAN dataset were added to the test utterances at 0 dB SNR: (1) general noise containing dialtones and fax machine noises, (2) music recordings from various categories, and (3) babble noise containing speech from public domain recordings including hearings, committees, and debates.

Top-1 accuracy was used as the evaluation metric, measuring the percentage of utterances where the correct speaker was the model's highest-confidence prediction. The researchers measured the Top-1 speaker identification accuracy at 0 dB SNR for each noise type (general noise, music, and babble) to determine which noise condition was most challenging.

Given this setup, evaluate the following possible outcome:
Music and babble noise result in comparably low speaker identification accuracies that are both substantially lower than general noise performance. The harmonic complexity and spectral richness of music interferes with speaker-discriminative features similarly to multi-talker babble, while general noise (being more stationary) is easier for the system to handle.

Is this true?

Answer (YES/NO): NO